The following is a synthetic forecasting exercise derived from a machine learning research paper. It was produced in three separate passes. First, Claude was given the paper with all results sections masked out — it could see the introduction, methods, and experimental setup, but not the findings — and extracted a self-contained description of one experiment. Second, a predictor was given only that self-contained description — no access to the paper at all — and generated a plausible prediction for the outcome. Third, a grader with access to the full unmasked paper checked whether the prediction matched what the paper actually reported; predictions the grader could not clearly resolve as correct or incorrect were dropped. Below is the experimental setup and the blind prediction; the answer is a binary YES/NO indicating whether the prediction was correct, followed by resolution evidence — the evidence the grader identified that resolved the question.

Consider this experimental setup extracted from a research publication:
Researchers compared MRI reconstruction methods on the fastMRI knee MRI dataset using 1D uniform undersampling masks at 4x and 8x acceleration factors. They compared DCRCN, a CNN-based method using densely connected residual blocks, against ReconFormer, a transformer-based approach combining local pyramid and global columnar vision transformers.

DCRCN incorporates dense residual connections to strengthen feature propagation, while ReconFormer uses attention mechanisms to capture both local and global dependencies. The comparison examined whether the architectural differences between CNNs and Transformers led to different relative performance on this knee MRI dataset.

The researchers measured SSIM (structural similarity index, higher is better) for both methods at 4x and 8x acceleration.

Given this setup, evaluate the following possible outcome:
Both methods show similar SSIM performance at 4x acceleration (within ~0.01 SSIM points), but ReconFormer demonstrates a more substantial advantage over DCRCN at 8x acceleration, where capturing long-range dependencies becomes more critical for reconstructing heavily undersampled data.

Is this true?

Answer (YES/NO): NO